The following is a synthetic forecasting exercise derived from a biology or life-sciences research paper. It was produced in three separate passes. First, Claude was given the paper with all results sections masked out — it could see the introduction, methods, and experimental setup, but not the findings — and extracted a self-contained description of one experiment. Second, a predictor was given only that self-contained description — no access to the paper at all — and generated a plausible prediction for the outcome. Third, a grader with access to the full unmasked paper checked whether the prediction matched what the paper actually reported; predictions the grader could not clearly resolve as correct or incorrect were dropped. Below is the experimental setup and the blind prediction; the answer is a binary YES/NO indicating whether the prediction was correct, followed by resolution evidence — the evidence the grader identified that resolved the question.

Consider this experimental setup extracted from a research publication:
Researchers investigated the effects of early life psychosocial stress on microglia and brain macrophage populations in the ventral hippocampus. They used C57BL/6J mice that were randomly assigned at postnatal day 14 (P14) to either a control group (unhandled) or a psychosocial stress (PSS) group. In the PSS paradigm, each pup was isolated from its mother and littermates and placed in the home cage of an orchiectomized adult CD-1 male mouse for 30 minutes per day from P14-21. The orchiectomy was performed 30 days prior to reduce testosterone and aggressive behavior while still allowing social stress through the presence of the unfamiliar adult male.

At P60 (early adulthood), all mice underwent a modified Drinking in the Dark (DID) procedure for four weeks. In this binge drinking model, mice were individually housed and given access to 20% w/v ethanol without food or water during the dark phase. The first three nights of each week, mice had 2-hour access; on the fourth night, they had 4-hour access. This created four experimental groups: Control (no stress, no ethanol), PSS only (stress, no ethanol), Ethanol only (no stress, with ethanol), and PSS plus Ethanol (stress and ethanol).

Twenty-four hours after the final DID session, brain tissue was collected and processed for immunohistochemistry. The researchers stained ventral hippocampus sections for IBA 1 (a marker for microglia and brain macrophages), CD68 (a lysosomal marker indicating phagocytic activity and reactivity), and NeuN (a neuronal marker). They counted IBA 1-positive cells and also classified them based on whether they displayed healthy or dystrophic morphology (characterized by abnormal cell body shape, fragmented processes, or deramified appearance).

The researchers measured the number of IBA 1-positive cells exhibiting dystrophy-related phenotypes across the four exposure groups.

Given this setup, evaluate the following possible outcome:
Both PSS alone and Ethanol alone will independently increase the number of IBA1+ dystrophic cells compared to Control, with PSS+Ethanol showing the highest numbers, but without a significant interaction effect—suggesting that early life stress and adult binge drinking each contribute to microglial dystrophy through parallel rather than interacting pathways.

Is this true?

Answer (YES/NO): NO